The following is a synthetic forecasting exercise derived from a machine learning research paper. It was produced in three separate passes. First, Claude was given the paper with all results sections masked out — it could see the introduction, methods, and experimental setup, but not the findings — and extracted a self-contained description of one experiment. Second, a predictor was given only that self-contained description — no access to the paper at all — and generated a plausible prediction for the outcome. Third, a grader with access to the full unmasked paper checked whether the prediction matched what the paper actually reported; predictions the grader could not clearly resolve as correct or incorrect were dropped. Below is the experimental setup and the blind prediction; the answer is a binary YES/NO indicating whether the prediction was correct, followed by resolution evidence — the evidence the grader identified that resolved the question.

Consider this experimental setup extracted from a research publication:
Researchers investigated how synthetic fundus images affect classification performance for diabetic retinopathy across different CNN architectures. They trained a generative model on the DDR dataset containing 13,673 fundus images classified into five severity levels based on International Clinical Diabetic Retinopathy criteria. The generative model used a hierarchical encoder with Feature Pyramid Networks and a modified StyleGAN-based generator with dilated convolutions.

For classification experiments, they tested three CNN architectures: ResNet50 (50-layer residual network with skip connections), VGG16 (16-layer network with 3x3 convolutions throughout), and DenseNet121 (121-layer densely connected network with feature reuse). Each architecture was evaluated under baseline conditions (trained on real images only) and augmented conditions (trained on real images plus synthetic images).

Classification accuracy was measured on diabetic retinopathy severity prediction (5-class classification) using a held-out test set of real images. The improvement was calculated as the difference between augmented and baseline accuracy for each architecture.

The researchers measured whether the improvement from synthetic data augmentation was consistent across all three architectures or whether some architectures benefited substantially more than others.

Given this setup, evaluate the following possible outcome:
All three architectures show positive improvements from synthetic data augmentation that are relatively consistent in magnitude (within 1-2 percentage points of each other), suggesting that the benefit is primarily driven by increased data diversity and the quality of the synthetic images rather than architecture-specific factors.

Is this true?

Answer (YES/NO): YES